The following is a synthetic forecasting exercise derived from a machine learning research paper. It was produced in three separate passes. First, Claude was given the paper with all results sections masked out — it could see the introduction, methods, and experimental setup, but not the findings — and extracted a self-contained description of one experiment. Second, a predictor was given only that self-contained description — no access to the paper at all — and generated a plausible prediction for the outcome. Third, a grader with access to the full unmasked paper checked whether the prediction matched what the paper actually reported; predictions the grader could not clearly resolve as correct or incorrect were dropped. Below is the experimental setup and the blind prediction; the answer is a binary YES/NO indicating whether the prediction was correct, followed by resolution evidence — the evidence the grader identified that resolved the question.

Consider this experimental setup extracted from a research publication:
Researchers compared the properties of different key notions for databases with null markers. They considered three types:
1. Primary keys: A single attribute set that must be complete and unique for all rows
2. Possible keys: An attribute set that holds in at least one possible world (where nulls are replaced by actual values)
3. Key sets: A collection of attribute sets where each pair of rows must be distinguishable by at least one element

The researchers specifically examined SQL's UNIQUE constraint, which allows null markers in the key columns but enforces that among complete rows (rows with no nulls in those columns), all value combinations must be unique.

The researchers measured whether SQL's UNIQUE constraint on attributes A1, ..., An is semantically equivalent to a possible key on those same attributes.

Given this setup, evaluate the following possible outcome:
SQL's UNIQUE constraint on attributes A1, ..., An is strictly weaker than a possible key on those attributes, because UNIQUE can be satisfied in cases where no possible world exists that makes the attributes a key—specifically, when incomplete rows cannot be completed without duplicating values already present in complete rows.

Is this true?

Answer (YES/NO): NO